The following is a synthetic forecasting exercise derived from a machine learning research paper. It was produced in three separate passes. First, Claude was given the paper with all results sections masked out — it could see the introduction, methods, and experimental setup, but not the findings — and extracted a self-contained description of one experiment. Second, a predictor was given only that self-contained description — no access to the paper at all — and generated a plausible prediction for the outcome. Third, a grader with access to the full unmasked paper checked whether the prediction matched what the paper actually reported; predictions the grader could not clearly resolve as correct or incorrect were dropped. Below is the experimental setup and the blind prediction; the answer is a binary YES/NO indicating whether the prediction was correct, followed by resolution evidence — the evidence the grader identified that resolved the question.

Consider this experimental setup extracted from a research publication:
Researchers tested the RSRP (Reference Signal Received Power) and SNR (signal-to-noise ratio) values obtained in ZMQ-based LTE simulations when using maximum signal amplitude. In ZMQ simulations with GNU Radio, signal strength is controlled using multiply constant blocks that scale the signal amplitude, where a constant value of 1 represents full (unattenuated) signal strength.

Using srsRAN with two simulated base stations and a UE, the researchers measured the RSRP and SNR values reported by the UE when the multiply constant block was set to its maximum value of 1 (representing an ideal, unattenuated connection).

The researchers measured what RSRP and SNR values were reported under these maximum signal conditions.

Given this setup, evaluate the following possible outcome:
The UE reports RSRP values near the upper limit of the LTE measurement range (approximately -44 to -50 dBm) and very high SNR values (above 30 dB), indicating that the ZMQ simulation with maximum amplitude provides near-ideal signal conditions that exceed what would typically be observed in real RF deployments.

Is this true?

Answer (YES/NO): NO